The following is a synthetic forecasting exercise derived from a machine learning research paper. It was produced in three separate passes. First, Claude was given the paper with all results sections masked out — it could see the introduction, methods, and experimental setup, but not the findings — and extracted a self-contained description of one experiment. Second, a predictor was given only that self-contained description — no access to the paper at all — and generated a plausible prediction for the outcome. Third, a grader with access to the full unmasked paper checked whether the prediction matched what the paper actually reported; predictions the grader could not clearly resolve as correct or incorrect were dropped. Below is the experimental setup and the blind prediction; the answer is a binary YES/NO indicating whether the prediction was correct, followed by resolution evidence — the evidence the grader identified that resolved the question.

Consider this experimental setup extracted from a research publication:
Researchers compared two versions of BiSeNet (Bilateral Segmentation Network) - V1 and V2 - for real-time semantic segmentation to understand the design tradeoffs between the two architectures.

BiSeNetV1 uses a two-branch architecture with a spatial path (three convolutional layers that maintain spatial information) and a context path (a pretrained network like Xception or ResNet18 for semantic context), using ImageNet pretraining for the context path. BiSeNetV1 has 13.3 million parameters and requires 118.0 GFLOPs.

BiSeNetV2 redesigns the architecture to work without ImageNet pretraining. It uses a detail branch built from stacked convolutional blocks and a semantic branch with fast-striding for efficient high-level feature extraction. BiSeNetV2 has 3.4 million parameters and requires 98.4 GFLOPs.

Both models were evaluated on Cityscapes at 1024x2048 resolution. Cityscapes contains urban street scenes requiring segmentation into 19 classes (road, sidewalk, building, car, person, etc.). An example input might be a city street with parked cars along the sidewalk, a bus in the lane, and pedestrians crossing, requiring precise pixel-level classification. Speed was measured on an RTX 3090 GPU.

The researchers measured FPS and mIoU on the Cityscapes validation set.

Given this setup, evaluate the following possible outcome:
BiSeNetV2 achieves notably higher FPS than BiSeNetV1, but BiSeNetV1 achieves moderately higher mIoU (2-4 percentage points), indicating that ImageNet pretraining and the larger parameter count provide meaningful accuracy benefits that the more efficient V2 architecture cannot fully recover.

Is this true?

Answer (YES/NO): NO